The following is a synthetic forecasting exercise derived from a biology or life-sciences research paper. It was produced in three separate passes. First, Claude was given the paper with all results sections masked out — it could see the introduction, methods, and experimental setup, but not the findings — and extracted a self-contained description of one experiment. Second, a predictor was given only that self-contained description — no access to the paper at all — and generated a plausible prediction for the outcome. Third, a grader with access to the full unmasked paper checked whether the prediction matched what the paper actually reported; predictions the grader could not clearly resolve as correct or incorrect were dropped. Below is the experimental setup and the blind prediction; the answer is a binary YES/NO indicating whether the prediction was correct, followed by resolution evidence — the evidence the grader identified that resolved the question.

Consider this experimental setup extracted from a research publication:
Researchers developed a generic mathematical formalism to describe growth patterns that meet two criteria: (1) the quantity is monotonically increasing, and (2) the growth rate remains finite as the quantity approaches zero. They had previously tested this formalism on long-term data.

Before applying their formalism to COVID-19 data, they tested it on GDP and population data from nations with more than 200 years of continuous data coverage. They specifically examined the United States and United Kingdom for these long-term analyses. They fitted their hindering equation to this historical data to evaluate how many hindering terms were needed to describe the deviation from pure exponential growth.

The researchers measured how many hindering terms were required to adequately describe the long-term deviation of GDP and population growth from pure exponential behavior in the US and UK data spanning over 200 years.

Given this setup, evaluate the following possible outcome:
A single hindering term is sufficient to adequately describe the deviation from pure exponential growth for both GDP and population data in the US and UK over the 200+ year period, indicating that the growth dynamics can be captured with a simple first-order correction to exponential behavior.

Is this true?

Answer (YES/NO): YES